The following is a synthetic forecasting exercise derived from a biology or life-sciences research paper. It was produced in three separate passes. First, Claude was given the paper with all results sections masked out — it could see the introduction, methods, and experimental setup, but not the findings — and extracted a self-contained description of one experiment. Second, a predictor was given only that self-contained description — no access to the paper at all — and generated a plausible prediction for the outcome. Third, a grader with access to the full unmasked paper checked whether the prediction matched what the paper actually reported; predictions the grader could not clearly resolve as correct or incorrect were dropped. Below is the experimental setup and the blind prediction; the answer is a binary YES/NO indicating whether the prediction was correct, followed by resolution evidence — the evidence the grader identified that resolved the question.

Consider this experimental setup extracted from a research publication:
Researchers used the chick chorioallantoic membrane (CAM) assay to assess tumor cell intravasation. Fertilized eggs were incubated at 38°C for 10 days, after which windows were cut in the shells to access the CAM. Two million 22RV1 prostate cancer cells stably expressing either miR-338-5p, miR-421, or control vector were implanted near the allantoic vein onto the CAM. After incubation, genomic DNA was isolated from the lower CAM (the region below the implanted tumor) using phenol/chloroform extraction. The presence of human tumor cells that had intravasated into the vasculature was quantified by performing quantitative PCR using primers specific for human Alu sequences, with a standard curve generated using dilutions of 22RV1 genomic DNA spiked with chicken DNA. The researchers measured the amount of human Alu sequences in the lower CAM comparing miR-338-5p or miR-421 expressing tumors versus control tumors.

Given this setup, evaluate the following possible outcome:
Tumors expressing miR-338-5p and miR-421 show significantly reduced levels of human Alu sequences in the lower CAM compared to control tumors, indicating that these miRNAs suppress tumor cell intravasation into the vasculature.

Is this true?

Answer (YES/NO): YES